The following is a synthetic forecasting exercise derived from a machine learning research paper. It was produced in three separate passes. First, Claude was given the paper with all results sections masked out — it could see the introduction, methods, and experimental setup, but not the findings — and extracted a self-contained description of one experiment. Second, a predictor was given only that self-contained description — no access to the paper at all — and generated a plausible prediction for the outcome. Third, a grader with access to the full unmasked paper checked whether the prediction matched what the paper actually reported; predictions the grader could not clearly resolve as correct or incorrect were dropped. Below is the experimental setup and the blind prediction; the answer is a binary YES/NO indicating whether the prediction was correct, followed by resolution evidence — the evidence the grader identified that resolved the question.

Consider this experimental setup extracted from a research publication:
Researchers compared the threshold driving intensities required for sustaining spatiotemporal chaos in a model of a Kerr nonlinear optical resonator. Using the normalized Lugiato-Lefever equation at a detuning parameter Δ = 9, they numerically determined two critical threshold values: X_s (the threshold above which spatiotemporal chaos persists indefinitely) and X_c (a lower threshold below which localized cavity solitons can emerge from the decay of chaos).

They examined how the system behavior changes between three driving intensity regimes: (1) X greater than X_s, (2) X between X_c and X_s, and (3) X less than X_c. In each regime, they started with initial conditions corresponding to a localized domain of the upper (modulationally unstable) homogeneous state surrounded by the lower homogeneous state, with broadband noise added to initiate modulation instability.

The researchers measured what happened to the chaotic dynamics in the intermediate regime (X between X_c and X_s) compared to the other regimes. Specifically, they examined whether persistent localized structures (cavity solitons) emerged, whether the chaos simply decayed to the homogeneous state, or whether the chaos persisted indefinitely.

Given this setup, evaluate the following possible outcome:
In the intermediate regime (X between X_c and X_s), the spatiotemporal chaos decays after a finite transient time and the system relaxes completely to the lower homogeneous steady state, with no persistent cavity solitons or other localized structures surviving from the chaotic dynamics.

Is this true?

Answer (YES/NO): YES